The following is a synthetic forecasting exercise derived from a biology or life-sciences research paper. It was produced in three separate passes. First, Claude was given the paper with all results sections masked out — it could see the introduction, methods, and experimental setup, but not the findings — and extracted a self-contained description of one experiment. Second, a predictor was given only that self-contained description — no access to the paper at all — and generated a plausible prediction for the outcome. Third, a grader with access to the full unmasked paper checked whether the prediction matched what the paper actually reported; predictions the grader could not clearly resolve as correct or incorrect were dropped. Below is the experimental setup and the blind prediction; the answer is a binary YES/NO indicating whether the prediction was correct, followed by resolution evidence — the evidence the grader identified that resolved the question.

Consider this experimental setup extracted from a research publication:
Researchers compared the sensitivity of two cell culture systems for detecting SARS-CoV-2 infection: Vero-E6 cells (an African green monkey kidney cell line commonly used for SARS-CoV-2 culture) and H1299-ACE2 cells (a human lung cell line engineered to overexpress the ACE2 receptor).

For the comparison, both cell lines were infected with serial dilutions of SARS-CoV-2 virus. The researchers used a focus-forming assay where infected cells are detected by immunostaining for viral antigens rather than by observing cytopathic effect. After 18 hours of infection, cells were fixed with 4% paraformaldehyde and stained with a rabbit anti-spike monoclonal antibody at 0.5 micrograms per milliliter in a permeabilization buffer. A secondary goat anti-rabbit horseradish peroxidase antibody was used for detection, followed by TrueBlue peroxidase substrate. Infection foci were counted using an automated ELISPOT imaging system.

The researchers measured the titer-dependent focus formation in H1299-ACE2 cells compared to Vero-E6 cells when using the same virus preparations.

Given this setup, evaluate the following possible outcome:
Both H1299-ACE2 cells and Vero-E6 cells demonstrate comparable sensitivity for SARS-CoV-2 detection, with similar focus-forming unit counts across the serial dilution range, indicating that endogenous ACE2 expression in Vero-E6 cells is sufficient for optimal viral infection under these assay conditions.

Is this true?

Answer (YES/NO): NO